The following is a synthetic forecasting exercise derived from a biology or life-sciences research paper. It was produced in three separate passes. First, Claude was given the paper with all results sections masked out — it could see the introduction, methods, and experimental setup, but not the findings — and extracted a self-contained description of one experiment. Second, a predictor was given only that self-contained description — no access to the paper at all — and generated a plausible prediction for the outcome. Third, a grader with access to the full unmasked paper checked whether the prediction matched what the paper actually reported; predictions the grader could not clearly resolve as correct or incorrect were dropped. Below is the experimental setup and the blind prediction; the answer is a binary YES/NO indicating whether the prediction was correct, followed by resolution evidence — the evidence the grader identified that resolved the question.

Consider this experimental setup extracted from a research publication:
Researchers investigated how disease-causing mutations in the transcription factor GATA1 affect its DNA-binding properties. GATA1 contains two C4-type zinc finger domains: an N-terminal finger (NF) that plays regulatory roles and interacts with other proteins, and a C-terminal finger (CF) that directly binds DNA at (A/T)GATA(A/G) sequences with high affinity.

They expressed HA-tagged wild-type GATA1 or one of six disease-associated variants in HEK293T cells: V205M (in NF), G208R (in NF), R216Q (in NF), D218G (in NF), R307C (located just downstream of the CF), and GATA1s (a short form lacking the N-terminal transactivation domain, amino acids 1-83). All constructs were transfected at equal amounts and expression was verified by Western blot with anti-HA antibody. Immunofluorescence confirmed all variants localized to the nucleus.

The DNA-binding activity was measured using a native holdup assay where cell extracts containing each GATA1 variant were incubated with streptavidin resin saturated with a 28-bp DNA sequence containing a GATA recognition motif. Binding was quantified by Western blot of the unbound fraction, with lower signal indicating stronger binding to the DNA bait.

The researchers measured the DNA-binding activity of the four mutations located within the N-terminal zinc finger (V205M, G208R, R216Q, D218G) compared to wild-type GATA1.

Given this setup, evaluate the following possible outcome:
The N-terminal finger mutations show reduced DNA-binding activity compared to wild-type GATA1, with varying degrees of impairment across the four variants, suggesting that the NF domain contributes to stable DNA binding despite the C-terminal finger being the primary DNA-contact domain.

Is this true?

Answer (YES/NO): NO